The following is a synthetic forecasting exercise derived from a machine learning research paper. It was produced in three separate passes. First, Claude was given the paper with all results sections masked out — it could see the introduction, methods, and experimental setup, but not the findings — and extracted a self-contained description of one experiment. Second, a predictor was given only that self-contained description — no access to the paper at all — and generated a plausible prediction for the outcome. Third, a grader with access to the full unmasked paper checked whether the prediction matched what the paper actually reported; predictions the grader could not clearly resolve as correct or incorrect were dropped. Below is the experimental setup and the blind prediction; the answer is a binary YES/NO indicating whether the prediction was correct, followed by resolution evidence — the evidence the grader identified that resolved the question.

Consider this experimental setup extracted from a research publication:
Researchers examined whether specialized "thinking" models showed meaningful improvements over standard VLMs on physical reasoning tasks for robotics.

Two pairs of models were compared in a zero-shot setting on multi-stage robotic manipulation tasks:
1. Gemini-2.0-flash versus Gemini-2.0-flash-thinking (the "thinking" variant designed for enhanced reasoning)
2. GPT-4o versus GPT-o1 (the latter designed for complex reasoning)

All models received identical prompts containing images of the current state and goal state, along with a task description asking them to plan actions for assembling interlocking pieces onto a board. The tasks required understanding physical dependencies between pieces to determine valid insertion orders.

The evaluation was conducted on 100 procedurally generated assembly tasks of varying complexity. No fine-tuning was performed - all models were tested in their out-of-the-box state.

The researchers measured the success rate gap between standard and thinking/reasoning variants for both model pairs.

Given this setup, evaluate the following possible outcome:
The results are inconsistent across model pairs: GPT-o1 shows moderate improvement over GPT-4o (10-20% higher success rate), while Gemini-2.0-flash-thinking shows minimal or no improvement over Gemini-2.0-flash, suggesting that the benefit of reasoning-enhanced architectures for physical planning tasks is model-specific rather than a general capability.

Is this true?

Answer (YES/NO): NO